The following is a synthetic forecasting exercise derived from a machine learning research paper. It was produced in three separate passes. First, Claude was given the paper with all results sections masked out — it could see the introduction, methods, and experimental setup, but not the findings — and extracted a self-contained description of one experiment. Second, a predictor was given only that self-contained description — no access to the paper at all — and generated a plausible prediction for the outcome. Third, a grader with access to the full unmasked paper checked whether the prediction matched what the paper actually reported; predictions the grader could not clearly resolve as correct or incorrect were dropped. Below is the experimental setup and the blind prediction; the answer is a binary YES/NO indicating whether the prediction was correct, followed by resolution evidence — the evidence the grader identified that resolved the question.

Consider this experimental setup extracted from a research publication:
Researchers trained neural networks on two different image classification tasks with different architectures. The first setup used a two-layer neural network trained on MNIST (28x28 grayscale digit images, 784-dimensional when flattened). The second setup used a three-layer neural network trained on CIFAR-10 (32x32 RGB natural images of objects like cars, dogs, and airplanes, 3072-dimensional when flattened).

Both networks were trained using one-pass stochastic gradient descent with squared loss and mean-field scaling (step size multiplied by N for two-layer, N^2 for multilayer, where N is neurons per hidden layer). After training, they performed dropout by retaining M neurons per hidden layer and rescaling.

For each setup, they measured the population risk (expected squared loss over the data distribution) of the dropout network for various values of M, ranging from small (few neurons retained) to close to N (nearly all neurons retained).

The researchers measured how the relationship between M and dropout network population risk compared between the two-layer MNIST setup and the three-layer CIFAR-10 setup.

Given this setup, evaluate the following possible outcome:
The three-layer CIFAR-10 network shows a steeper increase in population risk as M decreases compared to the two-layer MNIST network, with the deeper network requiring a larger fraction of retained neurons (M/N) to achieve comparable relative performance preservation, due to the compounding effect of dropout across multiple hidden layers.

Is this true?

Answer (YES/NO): NO